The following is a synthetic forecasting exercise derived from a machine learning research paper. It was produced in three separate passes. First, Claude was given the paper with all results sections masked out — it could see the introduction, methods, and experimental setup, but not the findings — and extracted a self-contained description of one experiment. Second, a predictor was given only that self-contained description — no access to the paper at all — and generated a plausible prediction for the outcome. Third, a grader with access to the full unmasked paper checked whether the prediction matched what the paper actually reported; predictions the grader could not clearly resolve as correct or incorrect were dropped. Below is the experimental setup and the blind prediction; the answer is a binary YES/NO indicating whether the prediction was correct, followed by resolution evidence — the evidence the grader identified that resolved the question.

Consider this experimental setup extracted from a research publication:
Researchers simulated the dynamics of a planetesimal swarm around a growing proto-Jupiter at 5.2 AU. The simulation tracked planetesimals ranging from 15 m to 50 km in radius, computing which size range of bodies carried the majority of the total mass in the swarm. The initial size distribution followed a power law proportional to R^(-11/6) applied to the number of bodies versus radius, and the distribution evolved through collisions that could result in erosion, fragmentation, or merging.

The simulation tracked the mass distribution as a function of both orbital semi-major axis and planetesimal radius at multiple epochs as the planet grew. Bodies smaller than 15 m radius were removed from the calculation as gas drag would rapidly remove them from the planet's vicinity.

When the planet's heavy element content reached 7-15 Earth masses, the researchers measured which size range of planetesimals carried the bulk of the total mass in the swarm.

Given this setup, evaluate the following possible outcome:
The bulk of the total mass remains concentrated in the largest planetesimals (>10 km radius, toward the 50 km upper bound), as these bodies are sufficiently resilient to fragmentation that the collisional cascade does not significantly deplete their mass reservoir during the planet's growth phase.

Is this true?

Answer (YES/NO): YES